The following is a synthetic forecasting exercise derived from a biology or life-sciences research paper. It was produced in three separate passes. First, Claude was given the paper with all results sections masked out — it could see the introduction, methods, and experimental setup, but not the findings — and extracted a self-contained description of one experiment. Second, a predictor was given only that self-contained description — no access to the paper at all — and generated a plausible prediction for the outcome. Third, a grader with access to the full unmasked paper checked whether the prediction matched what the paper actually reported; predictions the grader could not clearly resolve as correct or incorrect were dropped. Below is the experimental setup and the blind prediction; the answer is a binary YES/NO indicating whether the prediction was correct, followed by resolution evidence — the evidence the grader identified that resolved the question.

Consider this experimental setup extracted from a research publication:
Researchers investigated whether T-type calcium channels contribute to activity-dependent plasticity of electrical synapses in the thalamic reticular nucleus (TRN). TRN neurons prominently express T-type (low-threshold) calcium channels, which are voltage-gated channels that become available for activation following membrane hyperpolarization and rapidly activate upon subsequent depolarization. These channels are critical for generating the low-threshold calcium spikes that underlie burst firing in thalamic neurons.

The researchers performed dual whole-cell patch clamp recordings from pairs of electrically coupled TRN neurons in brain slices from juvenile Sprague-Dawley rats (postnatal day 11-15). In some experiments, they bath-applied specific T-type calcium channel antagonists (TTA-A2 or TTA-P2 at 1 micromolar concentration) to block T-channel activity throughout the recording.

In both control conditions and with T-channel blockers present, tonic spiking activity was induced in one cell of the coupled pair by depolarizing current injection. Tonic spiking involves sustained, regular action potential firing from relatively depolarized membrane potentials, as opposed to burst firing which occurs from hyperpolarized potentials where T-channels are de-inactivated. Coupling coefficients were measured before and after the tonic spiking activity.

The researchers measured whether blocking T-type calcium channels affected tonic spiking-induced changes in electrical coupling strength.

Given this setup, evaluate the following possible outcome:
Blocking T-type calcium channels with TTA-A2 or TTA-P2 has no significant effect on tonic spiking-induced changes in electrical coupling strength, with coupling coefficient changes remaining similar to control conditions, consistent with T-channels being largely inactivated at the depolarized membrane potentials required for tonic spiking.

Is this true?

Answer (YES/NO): NO